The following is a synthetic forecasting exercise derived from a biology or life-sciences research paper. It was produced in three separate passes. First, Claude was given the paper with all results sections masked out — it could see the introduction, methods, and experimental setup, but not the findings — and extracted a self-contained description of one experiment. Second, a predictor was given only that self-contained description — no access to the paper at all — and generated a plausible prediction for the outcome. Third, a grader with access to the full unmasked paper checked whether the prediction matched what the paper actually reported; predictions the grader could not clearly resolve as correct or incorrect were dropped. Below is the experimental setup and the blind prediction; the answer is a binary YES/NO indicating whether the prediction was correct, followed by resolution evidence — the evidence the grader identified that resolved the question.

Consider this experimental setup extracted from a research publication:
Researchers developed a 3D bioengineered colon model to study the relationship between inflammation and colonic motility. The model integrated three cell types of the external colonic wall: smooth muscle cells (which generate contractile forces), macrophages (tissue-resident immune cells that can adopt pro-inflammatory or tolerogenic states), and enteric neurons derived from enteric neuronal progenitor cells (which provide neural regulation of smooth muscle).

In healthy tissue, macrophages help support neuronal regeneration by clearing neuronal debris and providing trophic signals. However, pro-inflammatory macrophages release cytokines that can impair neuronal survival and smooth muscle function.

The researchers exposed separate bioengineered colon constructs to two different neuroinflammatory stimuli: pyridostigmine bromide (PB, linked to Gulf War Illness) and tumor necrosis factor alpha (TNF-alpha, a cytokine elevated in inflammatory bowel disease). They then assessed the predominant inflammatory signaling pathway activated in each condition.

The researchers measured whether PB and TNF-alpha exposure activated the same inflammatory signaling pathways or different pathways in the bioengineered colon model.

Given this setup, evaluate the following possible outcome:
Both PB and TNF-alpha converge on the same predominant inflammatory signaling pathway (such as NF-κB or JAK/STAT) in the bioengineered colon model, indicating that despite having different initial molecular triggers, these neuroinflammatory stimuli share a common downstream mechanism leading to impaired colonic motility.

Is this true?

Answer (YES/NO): NO